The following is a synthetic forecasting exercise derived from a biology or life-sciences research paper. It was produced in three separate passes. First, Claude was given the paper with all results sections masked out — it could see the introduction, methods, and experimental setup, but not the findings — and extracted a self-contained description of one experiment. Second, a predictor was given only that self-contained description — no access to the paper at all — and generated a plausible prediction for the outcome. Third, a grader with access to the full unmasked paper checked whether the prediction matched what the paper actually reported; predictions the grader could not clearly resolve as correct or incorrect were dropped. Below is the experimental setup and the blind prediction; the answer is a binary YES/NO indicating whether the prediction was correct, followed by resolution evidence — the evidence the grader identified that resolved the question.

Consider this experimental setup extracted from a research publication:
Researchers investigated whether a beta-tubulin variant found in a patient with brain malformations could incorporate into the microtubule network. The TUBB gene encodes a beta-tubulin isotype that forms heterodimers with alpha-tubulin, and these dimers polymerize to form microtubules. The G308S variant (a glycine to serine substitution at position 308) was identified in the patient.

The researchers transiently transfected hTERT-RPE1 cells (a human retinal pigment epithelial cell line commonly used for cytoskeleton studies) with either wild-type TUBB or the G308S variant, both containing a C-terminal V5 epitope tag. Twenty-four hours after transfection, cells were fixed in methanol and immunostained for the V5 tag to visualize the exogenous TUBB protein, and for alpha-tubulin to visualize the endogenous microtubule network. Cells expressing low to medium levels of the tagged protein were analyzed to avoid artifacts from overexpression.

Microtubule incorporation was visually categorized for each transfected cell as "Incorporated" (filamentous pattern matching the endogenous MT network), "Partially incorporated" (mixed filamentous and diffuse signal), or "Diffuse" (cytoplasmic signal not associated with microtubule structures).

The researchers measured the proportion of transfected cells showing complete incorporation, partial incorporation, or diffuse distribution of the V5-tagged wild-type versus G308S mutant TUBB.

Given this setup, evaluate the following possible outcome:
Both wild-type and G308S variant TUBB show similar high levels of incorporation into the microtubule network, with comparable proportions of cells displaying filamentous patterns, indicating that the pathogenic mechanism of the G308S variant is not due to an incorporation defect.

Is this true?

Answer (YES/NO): NO